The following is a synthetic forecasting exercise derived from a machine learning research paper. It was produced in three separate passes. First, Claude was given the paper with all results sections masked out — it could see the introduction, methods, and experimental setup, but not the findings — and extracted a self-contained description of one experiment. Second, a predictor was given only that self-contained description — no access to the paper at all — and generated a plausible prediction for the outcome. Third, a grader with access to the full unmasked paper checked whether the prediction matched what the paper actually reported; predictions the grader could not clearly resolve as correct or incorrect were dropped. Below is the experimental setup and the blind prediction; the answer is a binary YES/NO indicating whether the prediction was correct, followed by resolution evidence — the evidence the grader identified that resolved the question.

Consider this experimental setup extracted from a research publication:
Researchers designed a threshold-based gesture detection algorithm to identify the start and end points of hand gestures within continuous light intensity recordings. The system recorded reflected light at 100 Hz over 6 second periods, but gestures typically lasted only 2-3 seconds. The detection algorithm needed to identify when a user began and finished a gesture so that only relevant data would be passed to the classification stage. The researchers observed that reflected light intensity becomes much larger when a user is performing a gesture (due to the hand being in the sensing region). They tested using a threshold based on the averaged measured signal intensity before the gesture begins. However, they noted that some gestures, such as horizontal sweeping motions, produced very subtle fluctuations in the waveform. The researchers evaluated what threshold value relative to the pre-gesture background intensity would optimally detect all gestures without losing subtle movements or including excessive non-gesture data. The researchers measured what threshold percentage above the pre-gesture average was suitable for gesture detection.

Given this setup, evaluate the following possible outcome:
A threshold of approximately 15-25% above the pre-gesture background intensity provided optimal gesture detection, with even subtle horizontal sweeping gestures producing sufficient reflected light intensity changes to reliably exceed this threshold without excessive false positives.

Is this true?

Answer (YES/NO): NO